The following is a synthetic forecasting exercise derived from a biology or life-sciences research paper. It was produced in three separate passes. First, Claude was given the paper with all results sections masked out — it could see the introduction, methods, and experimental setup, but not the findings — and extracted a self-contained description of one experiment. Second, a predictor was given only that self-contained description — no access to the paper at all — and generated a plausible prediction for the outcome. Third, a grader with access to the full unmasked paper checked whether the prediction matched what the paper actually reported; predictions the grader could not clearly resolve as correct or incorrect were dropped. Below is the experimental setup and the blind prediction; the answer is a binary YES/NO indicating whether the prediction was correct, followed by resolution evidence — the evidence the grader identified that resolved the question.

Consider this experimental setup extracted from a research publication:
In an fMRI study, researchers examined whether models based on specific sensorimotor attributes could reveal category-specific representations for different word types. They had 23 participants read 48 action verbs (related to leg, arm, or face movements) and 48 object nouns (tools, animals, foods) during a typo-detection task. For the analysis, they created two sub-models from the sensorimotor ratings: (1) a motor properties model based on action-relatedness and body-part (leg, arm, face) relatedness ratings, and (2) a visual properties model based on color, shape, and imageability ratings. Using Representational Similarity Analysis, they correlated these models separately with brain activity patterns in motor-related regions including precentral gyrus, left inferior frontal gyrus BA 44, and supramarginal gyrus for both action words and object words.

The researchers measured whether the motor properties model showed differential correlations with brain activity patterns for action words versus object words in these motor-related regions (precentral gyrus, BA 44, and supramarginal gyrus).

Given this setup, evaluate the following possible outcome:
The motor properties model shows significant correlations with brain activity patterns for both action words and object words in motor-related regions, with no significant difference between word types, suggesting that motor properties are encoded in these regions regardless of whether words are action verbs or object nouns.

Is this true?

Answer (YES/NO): NO